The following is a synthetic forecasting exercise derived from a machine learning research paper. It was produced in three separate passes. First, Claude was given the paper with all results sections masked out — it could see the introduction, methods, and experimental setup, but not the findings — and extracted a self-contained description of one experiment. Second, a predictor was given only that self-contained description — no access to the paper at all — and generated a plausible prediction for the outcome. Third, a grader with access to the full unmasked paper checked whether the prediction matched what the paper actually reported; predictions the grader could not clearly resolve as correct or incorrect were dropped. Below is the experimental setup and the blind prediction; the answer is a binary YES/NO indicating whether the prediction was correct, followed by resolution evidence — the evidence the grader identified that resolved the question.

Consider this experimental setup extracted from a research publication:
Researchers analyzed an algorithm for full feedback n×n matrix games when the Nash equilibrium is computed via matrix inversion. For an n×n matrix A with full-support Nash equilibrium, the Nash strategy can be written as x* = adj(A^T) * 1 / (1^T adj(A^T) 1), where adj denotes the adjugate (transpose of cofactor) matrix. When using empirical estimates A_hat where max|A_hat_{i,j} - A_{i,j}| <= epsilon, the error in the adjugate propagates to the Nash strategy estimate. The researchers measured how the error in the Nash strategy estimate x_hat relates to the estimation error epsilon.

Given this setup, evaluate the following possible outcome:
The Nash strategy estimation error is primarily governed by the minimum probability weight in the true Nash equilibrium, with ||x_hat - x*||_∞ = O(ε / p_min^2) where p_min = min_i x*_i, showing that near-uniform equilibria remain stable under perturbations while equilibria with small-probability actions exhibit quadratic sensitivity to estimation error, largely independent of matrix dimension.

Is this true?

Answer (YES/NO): NO